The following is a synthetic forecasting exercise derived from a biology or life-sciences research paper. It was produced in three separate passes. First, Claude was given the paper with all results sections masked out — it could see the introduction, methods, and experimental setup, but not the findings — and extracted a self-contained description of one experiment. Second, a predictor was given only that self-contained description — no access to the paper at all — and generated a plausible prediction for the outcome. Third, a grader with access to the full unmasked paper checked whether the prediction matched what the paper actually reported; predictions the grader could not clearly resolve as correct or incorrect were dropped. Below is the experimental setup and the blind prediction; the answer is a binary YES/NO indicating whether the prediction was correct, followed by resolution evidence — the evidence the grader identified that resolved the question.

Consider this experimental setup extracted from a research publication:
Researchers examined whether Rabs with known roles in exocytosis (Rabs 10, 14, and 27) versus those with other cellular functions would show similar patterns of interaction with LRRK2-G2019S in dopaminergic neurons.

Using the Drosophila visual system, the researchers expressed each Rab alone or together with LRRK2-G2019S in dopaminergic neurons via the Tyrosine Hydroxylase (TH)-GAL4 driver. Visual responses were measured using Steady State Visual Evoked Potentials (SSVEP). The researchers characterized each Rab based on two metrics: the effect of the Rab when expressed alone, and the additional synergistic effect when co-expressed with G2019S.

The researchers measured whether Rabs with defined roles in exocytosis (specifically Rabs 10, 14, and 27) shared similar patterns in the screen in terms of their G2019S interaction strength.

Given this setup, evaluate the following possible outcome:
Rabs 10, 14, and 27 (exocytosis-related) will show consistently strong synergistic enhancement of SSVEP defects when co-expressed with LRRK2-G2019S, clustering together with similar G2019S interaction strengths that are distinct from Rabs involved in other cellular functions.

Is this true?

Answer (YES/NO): NO